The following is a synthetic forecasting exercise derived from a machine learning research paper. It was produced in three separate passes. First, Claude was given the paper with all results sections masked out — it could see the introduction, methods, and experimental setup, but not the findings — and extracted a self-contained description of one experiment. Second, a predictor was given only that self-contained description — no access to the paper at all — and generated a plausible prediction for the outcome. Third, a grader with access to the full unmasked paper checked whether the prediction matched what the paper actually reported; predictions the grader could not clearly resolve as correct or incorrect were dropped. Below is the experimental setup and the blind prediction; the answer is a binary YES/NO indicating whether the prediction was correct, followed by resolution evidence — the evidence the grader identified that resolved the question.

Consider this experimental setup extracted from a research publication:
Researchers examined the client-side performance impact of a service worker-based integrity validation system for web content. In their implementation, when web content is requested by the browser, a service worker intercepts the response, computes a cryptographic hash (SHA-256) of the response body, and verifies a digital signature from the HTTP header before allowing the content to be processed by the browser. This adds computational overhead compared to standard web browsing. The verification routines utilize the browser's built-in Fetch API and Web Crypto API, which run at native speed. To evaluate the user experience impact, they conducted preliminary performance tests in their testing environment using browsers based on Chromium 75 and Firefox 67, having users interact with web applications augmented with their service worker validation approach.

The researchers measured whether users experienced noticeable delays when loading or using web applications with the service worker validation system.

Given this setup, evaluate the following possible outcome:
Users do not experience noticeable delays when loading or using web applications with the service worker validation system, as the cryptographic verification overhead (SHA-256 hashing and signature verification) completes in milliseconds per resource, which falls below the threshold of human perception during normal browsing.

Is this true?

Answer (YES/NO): YES